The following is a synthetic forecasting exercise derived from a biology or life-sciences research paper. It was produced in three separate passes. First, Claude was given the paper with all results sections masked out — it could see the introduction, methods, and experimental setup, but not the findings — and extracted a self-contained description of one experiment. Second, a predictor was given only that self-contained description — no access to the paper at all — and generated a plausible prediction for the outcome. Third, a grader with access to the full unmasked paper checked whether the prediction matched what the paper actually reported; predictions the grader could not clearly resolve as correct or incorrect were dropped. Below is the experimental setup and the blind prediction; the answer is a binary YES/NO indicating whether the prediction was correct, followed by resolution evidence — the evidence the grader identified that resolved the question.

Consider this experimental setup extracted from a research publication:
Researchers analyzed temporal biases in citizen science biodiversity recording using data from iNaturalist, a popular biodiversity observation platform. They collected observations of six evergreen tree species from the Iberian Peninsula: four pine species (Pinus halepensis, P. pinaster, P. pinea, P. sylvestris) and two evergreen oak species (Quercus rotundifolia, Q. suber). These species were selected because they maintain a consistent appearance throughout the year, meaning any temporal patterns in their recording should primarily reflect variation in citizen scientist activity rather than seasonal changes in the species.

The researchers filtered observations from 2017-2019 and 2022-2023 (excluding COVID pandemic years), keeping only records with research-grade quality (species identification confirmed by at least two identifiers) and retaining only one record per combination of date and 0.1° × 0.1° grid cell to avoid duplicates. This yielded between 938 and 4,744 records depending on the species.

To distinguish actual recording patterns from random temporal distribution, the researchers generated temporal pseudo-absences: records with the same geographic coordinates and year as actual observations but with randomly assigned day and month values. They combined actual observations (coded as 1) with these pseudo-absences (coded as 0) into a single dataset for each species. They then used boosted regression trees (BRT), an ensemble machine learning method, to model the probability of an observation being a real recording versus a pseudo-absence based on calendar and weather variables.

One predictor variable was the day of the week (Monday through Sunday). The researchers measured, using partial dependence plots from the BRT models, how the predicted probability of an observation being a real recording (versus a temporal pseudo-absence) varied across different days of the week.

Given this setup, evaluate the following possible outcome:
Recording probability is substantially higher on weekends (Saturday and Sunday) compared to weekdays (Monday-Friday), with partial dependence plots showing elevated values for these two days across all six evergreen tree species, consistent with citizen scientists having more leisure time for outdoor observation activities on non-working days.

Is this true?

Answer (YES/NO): YES